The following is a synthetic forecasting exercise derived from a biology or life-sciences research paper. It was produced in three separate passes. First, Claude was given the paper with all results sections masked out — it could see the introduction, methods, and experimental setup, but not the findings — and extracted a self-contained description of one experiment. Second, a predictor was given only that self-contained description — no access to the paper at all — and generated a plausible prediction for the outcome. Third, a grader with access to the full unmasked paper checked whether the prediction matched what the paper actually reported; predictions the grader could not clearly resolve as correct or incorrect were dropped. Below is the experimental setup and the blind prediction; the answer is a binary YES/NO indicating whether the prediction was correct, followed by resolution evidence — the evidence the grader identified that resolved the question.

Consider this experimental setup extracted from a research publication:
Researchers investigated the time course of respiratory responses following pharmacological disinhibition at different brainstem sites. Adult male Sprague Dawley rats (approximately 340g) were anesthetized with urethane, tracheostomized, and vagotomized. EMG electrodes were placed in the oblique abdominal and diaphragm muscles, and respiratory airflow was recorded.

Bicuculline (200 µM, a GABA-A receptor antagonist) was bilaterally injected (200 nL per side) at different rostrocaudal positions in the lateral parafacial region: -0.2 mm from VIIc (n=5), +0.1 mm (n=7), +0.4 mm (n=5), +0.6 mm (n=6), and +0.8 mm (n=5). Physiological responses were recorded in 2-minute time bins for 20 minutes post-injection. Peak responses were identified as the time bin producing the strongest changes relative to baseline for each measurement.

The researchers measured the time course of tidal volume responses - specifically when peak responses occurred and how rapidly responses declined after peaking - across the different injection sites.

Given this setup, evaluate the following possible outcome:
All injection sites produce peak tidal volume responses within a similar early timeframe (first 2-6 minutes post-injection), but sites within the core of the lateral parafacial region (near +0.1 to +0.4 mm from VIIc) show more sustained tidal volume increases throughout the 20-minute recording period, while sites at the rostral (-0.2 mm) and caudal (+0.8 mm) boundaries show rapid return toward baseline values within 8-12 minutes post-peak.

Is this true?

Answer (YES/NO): NO